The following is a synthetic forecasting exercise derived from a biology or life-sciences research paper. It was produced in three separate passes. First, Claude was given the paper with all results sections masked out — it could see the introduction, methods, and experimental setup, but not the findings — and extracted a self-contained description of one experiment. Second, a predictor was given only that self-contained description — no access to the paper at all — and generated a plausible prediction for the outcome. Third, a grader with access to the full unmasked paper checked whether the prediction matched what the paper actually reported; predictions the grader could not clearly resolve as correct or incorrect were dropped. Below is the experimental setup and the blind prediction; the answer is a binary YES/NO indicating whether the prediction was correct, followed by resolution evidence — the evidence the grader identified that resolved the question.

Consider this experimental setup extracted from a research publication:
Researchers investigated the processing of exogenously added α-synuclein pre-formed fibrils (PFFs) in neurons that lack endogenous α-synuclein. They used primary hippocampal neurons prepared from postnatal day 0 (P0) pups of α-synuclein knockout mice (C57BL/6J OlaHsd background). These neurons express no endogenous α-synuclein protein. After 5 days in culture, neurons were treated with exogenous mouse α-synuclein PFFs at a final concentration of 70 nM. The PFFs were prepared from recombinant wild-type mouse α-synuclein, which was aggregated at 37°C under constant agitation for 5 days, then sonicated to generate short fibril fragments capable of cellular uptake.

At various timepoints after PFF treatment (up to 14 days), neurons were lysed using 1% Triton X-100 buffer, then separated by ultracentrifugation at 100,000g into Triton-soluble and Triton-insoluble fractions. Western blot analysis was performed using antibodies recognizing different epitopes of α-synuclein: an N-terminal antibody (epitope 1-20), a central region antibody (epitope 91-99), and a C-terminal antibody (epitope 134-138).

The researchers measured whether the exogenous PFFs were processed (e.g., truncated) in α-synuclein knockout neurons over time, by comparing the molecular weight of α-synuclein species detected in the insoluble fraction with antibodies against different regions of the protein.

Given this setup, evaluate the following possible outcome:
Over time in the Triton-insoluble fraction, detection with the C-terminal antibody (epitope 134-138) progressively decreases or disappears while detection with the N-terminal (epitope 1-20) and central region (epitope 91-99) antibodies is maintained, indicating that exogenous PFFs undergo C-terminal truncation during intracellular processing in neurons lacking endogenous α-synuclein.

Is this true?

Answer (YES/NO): YES